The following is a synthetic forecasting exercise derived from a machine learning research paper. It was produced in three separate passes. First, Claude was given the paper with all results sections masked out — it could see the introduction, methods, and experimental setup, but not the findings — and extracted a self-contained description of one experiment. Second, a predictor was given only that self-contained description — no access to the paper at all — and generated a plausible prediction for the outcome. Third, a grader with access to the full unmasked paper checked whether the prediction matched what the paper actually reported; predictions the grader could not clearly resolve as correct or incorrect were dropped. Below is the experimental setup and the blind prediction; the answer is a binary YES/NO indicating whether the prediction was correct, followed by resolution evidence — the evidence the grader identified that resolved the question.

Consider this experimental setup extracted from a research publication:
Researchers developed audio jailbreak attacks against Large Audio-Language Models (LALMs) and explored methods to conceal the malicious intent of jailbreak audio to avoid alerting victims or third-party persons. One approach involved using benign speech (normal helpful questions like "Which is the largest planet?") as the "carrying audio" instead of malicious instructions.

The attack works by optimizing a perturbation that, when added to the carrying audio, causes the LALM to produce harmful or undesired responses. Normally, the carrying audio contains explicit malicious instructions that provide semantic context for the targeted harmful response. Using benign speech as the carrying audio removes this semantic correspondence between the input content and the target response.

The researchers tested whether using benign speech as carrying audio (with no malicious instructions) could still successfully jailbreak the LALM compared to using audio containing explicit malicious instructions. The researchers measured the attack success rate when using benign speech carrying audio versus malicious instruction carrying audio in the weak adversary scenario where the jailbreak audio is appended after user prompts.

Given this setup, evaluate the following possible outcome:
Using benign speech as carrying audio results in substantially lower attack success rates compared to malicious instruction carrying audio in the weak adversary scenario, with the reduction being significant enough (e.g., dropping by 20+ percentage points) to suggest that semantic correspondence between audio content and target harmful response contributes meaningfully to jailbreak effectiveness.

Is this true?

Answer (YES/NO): NO